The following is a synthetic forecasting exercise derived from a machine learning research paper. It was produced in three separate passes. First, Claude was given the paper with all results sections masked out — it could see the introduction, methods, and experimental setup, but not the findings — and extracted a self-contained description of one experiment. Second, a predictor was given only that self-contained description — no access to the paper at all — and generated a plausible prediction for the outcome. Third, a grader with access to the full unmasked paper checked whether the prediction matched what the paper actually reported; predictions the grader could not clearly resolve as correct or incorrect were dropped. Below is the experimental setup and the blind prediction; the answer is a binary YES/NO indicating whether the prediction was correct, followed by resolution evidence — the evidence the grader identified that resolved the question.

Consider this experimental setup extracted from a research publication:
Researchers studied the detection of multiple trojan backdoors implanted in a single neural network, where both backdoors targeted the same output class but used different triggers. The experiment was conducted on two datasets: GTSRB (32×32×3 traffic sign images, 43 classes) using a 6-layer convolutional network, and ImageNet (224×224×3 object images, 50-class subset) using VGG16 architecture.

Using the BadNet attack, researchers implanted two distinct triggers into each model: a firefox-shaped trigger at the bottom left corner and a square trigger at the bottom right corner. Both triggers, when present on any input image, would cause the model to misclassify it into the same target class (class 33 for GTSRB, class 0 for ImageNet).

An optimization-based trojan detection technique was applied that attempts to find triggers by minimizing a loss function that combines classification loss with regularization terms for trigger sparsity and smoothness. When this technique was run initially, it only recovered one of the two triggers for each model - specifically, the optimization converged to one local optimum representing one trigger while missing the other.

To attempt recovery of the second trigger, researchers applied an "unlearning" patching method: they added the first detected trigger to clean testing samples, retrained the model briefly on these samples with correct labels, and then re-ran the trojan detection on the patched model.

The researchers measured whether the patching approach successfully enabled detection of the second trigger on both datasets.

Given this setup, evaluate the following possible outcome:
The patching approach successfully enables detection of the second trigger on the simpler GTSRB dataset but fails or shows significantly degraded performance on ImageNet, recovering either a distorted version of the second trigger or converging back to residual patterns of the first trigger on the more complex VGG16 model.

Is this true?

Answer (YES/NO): YES